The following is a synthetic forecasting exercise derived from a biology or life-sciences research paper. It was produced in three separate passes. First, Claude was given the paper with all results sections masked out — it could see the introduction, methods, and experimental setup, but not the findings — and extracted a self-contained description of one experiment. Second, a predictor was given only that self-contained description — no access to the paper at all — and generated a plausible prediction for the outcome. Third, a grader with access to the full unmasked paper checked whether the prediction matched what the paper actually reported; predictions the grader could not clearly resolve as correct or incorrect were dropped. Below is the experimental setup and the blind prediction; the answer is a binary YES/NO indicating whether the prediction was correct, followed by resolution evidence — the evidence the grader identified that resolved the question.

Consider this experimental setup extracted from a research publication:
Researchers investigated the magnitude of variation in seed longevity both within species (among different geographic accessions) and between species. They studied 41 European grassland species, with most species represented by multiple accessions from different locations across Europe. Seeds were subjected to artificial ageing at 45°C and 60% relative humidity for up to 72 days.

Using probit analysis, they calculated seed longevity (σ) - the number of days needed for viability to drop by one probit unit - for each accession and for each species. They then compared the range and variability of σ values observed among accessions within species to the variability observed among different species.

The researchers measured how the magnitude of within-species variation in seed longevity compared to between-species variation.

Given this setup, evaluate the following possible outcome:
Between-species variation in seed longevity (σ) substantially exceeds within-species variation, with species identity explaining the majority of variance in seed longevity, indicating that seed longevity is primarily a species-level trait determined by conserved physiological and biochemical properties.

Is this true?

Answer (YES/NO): YES